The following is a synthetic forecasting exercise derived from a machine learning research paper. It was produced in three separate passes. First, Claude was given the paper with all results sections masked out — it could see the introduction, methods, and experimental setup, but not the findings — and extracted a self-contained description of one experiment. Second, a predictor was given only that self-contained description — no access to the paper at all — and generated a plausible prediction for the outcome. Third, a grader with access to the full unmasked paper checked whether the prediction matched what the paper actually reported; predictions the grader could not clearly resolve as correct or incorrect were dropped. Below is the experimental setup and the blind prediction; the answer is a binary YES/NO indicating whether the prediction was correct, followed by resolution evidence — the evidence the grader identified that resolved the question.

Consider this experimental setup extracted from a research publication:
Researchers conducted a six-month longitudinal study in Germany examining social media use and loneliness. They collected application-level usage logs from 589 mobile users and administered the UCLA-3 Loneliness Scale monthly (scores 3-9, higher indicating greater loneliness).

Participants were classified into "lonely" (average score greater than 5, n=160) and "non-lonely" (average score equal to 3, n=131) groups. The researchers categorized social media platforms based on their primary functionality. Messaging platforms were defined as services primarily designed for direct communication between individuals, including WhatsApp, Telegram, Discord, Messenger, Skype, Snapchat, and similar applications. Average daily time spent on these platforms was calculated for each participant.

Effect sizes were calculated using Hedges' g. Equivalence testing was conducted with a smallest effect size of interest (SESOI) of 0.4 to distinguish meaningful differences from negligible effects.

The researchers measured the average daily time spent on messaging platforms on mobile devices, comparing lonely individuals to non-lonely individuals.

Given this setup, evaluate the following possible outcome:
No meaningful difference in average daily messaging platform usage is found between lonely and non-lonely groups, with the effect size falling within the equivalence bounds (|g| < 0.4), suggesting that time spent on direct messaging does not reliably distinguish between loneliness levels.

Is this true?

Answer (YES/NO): NO